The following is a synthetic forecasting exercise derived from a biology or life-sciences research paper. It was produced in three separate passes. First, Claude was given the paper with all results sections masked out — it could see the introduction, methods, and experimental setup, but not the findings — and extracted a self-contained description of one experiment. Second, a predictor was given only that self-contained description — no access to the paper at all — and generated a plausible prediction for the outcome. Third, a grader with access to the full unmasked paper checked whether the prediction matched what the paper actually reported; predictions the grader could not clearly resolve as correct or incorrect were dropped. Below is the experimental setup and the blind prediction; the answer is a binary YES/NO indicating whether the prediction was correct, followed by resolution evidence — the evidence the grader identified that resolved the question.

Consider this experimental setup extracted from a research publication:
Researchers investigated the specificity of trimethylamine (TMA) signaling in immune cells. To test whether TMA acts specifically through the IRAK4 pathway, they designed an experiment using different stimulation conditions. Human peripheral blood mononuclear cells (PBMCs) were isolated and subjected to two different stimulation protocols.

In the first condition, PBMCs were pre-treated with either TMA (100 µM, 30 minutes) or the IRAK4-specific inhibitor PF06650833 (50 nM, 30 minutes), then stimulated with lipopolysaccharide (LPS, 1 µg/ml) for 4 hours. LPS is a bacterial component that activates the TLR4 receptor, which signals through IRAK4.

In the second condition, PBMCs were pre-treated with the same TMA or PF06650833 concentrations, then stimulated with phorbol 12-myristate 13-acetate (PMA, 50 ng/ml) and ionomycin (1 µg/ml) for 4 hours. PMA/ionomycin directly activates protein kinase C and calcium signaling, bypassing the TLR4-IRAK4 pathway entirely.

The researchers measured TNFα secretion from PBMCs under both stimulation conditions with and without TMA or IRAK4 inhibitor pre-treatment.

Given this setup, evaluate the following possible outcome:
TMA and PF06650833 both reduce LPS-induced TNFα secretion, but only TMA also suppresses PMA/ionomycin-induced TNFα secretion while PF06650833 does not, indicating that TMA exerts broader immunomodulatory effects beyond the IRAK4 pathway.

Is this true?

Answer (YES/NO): NO